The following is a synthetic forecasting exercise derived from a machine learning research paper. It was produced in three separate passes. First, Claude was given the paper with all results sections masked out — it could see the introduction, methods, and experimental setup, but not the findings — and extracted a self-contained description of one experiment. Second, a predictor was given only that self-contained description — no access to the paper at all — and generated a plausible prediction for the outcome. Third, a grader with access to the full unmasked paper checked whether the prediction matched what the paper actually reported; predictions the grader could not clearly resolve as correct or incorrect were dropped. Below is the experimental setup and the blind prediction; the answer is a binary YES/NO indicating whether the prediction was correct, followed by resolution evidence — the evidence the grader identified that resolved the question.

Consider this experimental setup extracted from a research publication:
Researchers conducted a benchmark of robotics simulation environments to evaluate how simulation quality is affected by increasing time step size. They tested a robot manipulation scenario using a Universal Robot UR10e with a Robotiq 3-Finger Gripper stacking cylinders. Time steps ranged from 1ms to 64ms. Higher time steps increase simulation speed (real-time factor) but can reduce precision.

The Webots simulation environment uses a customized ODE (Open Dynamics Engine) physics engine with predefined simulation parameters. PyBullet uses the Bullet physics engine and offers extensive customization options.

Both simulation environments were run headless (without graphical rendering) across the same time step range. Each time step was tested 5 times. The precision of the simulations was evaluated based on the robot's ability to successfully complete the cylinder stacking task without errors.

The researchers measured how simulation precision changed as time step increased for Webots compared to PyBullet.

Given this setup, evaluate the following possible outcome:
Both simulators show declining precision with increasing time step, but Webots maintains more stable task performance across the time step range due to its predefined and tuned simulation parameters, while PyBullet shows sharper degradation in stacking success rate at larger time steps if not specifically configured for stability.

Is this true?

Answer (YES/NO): YES